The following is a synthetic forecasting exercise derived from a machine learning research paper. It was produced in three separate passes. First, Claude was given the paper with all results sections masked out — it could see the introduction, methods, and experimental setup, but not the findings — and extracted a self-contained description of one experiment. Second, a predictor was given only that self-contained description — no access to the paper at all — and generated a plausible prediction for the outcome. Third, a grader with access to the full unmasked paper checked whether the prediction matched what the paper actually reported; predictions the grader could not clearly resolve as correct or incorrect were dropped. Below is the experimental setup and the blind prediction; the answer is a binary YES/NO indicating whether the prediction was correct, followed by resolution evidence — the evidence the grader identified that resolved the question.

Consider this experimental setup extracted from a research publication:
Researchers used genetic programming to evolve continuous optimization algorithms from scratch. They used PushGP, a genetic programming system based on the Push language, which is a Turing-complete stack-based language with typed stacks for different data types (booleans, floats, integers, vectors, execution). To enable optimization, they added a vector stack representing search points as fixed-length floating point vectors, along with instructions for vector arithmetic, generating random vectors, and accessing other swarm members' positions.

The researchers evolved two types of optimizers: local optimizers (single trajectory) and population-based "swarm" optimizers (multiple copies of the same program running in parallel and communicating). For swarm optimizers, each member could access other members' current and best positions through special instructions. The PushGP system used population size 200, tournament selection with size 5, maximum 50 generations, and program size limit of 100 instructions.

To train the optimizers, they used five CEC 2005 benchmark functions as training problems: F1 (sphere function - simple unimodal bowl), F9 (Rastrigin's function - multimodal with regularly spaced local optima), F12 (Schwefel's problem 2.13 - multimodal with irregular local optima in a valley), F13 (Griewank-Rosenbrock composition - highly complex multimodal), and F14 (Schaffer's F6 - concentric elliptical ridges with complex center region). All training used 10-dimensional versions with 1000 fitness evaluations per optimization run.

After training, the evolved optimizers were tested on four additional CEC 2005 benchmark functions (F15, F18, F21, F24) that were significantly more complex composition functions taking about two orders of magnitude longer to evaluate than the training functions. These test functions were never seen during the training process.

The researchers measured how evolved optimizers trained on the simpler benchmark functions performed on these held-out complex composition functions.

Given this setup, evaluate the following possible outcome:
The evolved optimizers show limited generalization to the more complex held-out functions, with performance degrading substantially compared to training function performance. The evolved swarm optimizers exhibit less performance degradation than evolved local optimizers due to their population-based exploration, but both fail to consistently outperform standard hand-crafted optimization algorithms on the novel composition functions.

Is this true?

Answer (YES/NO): NO